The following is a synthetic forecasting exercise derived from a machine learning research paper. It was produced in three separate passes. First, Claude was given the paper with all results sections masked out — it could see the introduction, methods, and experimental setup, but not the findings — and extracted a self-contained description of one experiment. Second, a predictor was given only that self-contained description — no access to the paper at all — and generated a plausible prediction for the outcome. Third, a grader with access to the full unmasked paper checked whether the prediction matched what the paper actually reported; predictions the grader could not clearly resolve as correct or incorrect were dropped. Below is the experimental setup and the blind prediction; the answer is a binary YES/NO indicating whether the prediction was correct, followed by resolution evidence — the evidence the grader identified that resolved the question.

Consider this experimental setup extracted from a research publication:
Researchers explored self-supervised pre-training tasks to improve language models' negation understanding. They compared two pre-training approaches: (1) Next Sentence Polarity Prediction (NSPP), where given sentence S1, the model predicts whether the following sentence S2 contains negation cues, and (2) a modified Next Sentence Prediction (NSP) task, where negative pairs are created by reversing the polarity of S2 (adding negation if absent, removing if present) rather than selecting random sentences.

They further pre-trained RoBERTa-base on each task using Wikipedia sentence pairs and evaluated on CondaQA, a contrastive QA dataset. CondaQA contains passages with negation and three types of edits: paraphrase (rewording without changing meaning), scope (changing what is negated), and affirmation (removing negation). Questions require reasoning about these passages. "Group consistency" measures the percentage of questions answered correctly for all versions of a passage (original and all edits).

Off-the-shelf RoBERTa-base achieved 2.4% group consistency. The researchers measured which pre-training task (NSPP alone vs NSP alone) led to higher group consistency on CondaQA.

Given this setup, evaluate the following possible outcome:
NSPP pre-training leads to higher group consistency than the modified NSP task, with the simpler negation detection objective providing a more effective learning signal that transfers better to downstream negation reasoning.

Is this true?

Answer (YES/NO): NO